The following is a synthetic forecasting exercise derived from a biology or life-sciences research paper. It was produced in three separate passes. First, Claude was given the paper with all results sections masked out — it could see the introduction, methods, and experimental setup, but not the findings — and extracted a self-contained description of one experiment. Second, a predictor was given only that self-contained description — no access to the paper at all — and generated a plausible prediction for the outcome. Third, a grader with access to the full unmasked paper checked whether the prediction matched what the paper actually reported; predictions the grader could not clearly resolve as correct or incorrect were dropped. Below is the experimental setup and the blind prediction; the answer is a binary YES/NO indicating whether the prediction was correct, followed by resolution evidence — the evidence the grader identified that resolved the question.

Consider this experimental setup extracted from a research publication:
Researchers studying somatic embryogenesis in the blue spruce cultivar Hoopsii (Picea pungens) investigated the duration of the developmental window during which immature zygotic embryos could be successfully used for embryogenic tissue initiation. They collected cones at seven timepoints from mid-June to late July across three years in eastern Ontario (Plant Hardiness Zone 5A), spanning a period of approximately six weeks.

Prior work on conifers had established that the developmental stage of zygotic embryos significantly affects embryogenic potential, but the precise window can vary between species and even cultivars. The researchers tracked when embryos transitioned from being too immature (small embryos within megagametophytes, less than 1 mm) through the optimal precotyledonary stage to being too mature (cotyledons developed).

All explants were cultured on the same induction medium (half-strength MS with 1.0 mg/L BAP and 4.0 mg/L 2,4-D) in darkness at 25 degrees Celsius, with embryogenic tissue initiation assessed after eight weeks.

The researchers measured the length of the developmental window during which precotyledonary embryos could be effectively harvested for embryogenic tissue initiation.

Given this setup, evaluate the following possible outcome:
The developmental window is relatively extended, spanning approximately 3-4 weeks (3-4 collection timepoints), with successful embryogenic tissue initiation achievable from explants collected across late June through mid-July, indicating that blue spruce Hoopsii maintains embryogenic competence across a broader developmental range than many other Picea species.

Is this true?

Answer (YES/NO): NO